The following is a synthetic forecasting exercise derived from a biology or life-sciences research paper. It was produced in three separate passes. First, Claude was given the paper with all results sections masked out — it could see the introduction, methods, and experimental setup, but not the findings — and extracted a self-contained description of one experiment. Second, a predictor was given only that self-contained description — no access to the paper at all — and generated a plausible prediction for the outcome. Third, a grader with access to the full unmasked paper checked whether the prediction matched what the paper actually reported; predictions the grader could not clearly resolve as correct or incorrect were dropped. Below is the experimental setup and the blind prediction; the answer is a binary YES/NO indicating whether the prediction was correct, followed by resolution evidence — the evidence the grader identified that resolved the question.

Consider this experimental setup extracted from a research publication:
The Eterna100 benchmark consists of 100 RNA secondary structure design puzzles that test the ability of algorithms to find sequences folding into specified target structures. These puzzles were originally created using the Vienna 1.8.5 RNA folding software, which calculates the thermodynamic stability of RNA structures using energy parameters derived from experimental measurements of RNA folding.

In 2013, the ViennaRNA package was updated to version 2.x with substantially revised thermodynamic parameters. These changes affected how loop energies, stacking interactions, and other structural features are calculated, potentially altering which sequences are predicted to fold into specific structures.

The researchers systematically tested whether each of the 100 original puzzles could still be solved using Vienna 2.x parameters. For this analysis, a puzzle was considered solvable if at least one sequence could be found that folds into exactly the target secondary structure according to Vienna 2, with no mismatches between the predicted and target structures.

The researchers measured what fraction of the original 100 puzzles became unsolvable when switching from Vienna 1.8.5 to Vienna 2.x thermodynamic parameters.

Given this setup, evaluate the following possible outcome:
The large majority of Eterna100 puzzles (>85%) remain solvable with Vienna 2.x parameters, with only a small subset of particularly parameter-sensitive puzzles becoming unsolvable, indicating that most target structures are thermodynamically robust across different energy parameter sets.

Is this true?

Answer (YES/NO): NO